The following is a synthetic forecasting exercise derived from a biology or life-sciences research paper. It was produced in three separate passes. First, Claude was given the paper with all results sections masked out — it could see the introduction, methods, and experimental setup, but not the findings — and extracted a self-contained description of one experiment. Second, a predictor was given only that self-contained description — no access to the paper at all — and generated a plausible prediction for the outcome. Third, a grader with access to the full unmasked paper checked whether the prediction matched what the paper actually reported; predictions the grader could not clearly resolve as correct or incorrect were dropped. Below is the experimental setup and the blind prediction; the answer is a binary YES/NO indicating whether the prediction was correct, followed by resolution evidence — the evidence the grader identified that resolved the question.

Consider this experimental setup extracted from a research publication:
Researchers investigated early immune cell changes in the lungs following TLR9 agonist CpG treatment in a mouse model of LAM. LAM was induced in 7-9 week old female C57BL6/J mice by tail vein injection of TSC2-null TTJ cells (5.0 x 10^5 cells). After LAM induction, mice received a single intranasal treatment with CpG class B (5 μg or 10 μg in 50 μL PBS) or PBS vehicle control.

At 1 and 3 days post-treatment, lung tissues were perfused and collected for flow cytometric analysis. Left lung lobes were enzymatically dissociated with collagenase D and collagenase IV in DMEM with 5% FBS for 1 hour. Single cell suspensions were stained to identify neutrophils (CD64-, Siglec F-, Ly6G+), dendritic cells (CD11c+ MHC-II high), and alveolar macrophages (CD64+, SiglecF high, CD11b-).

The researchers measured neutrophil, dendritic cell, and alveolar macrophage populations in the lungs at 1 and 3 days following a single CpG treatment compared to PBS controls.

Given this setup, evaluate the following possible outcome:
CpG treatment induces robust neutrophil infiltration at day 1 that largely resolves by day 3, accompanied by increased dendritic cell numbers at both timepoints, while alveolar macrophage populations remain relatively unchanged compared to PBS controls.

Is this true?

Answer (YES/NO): NO